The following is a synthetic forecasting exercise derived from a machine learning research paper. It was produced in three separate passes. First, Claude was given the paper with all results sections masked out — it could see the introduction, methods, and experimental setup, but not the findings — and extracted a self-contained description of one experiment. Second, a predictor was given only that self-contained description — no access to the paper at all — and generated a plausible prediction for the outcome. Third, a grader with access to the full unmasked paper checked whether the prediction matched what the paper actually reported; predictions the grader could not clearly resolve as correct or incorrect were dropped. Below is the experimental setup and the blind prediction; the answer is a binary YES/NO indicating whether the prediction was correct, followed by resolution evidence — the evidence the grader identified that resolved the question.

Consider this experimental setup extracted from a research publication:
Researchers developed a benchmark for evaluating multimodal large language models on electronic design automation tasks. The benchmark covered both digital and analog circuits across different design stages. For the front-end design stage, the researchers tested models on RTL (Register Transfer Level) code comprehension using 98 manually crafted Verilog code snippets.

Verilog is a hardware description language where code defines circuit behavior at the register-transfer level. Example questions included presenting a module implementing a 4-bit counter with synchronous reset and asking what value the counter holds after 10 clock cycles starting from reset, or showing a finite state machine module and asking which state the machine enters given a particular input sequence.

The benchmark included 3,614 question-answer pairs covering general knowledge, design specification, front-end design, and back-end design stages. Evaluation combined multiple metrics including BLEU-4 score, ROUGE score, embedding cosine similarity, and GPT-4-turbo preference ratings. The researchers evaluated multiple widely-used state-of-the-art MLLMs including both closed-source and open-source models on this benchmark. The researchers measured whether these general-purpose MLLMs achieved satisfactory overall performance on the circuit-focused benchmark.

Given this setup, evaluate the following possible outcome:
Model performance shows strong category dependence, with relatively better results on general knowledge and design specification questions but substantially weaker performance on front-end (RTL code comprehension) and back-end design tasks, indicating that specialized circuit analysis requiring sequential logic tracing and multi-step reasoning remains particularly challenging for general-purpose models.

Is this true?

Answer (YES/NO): NO